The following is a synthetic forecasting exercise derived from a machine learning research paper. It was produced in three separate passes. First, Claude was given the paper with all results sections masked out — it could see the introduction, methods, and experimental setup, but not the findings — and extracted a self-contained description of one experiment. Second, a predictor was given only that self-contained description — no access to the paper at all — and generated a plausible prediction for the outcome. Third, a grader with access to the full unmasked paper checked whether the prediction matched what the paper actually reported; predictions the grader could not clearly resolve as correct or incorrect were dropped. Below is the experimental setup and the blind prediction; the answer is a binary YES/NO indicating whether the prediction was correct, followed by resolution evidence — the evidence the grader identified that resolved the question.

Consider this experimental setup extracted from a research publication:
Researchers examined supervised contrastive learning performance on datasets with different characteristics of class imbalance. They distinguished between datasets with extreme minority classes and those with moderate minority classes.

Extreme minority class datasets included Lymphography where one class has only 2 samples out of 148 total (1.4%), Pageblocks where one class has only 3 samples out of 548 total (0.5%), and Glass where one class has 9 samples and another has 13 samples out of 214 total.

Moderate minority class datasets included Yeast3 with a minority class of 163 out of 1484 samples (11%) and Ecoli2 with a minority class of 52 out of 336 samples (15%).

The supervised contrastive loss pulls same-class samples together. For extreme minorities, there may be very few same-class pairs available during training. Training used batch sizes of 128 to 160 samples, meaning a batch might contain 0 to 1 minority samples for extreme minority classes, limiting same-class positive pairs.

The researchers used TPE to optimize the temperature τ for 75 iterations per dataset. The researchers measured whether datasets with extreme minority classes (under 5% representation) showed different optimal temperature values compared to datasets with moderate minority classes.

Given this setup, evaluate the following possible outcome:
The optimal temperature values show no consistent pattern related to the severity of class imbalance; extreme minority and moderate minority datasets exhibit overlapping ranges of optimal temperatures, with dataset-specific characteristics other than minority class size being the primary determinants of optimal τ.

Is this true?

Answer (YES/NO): YES